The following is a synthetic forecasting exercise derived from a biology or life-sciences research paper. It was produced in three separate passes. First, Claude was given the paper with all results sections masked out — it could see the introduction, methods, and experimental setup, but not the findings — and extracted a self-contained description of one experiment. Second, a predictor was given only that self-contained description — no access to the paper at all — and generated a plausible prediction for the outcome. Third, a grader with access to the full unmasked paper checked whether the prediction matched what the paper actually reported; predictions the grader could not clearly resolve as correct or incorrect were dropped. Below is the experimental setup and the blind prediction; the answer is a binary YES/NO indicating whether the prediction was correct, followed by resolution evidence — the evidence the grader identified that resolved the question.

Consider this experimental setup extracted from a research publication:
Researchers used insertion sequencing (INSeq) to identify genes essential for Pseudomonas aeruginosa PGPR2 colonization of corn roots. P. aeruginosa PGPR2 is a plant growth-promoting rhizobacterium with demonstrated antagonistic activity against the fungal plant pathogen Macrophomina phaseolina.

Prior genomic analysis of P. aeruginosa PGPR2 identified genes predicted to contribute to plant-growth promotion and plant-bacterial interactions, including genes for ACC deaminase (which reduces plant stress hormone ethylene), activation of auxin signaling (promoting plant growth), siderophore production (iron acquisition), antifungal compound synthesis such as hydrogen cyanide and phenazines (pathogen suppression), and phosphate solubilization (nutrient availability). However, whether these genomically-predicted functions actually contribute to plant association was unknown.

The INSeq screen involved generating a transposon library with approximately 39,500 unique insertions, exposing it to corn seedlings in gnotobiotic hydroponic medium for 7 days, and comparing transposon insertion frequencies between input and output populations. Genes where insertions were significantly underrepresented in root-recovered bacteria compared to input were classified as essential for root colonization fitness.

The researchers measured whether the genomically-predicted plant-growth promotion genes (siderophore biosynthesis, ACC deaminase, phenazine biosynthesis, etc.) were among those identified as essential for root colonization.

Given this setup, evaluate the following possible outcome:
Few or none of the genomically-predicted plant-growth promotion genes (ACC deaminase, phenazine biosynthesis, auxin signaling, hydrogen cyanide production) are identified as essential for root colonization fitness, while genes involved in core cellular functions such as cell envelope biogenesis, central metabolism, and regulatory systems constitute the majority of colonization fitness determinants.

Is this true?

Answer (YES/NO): YES